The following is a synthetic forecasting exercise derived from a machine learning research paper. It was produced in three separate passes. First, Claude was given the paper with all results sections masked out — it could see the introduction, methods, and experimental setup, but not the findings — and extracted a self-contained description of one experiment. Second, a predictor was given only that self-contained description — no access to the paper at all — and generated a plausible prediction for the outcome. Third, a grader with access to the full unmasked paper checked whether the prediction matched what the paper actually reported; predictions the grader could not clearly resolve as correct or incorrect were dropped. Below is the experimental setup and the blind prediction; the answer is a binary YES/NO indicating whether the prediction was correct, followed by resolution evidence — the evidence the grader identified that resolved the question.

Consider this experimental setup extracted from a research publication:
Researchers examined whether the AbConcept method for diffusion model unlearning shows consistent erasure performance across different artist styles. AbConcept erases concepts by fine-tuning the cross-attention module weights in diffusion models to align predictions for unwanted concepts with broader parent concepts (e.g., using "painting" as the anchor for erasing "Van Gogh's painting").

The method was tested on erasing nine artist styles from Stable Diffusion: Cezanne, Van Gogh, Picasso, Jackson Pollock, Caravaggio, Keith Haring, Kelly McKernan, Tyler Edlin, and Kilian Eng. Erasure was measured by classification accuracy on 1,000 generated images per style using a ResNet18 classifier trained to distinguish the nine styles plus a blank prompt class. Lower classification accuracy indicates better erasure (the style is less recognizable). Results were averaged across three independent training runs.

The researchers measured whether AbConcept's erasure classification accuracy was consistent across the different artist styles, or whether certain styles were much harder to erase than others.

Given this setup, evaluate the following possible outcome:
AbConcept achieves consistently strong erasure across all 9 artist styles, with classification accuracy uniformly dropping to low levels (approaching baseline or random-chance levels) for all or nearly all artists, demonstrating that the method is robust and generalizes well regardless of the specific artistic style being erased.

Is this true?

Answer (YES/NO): NO